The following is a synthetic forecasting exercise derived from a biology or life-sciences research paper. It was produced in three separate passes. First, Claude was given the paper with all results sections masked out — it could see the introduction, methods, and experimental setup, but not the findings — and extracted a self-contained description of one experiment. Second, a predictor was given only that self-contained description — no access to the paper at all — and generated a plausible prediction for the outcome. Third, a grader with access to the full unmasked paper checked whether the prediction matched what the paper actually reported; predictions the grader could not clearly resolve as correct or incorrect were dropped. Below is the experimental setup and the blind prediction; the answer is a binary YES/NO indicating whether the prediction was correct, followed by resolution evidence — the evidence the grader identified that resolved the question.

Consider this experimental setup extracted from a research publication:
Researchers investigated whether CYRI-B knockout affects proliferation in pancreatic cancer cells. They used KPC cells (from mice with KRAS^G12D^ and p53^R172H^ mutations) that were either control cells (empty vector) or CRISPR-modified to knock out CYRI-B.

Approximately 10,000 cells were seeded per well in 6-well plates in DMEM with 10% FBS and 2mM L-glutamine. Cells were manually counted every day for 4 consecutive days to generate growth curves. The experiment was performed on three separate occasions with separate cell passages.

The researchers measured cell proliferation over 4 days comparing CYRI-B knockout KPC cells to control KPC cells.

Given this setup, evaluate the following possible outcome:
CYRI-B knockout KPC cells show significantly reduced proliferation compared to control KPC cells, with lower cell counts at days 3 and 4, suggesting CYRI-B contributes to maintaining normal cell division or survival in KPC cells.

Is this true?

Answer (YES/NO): NO